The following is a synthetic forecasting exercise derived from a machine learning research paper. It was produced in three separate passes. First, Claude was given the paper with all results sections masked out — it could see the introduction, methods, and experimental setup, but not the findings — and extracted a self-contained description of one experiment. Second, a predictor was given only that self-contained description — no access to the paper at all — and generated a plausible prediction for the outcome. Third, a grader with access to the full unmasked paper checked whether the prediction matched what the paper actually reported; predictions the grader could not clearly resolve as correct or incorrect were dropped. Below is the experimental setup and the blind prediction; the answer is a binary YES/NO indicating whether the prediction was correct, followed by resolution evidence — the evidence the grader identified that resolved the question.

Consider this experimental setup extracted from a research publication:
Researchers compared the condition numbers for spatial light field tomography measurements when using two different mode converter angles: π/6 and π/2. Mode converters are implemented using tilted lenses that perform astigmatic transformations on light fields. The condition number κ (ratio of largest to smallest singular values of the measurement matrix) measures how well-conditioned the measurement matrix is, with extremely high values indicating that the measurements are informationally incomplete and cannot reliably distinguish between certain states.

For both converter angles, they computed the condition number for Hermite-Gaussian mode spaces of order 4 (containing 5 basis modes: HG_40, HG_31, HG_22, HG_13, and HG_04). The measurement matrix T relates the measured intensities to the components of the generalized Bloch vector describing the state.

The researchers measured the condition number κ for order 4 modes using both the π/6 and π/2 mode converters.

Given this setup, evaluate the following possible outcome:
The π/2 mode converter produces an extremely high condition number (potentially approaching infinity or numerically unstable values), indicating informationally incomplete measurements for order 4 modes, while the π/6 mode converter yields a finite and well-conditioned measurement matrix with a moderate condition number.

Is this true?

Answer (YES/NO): YES